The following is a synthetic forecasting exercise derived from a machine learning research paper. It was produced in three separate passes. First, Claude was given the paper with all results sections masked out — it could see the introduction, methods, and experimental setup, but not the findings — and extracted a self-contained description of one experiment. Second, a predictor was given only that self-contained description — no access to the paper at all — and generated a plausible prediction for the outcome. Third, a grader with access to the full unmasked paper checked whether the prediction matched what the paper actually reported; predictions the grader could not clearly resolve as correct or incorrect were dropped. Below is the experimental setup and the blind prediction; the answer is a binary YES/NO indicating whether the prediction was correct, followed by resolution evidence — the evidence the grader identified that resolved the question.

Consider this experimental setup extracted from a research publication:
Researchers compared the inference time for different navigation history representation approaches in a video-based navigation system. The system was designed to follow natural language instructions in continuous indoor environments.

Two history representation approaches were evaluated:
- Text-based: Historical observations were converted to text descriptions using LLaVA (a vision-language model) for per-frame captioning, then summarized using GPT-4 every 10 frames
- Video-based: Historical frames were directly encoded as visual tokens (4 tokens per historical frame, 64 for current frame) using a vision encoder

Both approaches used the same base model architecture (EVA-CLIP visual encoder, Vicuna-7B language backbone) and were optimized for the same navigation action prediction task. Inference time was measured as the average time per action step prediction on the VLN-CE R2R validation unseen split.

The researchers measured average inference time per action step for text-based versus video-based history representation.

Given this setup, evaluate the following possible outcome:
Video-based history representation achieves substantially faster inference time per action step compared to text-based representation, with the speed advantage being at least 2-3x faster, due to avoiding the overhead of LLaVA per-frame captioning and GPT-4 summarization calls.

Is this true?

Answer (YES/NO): YES